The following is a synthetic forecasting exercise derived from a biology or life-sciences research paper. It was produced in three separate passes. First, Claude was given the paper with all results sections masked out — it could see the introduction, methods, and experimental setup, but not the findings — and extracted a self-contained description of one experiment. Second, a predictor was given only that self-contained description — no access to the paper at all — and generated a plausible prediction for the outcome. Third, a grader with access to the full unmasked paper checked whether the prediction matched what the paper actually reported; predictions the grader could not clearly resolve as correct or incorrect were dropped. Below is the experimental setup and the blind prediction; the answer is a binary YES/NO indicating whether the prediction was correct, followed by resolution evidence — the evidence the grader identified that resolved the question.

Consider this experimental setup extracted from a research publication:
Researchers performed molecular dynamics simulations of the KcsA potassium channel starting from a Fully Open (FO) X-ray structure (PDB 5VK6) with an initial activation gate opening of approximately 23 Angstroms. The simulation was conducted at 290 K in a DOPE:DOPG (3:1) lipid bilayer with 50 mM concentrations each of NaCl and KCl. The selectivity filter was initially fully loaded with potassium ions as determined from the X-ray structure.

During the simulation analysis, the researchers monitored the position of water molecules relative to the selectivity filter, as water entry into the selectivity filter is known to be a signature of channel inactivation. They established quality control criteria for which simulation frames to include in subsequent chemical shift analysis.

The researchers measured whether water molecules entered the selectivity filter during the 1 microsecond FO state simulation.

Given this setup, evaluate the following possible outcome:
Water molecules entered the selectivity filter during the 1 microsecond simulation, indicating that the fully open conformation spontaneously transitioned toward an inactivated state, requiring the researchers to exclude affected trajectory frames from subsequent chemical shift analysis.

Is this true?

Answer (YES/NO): YES